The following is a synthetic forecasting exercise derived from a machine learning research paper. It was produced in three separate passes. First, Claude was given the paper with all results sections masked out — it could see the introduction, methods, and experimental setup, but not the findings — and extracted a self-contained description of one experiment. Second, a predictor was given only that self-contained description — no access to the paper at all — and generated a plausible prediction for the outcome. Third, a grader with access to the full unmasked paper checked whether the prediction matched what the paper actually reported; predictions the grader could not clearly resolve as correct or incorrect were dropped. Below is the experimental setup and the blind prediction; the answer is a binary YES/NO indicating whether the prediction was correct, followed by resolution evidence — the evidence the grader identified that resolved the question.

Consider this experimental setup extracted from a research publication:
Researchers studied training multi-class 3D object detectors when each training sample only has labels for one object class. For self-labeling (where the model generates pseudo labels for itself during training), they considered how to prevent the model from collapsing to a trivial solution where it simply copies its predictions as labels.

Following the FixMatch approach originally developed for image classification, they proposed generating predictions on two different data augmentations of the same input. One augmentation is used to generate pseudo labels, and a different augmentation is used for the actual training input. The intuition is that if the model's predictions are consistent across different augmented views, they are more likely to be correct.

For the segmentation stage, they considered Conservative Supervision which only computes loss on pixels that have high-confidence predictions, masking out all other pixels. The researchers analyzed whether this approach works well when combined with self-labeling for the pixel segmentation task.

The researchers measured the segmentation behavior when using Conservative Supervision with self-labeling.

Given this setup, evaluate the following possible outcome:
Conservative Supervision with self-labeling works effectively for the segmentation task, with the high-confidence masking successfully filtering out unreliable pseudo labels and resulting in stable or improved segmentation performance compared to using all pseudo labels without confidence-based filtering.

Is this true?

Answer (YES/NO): NO